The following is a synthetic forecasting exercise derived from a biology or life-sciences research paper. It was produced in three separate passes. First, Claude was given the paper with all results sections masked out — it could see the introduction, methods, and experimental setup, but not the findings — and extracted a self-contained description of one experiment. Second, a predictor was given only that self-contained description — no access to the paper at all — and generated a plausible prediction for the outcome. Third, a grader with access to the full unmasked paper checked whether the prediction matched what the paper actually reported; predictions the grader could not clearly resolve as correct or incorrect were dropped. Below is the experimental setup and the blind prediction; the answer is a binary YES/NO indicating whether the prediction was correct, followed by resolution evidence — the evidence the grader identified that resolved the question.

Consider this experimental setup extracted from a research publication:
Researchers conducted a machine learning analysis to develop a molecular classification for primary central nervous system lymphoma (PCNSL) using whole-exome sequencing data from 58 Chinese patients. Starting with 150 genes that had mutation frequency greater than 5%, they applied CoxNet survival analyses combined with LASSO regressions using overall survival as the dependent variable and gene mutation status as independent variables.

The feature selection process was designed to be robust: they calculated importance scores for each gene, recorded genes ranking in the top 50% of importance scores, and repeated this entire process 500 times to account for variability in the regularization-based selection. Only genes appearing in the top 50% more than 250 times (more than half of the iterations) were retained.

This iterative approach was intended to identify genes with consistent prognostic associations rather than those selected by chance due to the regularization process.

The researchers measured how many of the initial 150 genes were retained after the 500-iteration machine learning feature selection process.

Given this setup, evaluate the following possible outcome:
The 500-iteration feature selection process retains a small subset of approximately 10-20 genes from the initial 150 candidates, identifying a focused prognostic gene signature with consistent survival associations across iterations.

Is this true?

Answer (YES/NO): NO